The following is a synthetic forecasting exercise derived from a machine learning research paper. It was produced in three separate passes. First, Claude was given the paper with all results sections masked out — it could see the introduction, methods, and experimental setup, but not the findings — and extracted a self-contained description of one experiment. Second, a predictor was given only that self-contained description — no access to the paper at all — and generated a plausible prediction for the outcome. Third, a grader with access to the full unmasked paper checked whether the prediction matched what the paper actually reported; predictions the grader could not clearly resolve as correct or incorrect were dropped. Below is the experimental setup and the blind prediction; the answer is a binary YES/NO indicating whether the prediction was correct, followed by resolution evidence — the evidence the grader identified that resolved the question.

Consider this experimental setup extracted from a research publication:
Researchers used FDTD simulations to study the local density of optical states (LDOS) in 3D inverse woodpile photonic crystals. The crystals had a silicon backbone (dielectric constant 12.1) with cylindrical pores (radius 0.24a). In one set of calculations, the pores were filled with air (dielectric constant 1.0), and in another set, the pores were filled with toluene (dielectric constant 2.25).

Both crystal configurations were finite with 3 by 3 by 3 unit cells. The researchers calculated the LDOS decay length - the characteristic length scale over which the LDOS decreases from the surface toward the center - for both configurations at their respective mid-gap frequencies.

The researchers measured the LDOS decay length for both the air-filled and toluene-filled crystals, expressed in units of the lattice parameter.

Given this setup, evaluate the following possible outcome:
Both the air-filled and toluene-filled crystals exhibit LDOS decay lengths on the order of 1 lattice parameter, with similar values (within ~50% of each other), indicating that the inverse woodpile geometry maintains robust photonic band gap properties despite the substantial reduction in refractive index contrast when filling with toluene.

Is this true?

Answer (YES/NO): NO